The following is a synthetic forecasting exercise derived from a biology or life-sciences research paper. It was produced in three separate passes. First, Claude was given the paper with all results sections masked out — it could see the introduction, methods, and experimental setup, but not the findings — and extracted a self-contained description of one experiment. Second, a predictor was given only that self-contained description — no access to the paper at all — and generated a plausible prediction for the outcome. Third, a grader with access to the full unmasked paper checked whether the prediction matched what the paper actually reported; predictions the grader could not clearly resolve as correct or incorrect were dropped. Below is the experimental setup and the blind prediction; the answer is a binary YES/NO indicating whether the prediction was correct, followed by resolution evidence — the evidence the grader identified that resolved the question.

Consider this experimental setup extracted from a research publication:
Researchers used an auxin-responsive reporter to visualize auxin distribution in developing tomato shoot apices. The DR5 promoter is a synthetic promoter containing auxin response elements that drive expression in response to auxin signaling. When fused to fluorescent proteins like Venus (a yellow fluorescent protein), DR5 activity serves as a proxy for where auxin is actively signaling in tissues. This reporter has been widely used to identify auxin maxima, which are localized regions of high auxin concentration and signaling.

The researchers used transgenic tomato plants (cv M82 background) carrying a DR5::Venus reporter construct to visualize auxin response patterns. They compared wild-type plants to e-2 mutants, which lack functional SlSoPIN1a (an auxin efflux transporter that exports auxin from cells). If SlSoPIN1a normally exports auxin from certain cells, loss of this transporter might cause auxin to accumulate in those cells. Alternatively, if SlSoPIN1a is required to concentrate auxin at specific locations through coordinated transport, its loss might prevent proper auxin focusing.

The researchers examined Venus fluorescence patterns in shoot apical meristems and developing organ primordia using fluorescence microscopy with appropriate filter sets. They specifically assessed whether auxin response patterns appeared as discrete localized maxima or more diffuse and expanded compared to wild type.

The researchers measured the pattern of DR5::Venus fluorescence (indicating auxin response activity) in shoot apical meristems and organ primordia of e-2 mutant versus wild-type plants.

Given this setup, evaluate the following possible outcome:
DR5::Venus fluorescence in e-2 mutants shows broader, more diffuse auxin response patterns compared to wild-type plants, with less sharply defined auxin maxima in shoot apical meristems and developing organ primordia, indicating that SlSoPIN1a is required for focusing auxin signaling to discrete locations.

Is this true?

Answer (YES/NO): YES